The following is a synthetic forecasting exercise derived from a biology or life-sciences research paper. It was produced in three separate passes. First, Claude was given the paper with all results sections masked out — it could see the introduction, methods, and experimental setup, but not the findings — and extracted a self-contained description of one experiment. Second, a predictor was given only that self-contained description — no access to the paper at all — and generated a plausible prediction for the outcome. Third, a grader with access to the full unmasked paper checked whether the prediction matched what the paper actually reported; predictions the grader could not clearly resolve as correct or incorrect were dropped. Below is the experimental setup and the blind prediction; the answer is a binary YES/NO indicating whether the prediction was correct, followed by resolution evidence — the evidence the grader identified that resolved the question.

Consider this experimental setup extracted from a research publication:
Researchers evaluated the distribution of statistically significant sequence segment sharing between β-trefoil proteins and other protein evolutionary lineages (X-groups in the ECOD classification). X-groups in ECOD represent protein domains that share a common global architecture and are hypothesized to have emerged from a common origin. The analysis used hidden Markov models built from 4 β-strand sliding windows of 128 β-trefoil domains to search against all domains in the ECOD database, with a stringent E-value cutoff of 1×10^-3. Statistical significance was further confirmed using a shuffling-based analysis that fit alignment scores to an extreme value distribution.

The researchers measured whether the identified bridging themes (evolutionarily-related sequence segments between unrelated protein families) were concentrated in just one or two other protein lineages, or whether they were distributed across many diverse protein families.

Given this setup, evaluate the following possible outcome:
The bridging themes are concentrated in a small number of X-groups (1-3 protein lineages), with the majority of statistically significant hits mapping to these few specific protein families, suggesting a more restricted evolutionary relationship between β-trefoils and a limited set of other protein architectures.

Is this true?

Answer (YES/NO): NO